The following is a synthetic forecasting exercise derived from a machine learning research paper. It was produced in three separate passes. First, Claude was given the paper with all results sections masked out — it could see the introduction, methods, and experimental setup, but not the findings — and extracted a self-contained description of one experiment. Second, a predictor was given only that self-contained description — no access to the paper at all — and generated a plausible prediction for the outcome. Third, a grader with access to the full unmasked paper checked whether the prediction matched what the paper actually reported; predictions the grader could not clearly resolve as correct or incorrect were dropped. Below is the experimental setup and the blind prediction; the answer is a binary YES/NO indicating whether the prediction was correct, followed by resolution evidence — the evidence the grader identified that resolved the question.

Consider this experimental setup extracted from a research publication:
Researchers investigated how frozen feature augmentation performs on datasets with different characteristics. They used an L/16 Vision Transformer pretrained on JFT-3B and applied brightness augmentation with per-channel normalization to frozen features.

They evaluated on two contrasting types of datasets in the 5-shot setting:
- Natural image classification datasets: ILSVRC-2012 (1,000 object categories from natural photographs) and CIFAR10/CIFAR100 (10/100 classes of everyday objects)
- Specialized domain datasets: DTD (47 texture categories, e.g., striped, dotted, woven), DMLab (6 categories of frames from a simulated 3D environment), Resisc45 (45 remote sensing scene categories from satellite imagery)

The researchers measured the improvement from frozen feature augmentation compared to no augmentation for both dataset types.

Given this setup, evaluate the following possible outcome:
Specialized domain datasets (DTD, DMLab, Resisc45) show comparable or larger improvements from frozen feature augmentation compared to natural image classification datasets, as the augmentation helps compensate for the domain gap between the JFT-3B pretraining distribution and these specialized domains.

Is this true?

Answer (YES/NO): YES